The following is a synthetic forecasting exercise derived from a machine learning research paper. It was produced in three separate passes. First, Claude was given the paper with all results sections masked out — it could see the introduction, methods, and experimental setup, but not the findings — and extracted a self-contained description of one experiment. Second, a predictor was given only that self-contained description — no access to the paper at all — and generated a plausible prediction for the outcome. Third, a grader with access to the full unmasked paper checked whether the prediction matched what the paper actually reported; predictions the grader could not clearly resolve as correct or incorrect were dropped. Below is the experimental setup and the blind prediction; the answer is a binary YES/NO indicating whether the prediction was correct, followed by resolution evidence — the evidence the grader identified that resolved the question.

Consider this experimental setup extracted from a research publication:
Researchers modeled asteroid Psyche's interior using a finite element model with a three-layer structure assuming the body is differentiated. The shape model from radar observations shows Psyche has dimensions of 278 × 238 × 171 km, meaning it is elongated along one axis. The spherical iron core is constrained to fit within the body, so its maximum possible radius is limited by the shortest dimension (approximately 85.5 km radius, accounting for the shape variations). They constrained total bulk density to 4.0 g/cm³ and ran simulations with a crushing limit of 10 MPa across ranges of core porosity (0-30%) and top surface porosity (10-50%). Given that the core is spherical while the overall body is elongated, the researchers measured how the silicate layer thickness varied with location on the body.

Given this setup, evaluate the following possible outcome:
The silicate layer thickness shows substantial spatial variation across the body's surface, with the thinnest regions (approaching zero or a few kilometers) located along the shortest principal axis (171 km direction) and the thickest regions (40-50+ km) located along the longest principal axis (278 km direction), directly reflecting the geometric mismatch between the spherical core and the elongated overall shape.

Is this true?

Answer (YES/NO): NO